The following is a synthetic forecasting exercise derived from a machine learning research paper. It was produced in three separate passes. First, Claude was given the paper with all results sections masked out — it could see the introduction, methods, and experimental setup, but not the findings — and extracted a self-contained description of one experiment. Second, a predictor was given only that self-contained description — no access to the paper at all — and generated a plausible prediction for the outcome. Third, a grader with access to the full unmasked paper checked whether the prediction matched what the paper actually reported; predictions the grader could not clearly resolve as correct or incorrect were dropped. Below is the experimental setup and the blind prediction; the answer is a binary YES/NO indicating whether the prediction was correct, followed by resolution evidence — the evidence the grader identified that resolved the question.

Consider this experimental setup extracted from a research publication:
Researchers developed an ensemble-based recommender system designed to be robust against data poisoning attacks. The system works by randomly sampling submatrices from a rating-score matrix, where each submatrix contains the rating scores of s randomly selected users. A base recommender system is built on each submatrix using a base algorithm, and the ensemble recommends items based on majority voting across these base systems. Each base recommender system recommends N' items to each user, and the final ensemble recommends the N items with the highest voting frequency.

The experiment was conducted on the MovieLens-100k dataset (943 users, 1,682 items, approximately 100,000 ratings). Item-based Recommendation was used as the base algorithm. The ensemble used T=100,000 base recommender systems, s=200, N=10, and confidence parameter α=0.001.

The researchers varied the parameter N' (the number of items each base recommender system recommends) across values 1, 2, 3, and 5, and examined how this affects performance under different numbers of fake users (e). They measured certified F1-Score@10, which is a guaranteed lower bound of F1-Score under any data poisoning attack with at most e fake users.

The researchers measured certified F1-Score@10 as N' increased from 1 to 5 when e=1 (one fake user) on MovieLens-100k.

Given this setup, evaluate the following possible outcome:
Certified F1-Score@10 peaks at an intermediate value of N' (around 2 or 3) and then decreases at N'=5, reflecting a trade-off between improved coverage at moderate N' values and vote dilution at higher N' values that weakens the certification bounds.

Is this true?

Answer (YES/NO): NO